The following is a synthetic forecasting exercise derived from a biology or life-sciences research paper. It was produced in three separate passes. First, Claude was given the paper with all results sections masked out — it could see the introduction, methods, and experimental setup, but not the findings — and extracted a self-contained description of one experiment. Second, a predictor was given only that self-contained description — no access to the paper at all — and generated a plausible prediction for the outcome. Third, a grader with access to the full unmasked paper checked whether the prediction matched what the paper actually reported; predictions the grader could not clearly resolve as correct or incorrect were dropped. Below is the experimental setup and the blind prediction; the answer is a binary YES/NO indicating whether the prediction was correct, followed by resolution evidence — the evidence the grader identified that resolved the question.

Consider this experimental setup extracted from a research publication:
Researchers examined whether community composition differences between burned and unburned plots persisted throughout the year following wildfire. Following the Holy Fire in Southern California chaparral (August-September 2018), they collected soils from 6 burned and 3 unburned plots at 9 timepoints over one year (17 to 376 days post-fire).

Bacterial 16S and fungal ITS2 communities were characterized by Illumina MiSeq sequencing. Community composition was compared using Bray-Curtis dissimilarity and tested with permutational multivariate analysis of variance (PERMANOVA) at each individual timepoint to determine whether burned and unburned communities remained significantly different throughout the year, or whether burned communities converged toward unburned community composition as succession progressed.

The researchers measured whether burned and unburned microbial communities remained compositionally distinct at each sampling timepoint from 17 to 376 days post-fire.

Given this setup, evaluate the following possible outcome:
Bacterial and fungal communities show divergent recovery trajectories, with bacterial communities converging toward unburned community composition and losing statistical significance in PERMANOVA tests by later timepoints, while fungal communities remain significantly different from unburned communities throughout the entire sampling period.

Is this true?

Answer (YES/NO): NO